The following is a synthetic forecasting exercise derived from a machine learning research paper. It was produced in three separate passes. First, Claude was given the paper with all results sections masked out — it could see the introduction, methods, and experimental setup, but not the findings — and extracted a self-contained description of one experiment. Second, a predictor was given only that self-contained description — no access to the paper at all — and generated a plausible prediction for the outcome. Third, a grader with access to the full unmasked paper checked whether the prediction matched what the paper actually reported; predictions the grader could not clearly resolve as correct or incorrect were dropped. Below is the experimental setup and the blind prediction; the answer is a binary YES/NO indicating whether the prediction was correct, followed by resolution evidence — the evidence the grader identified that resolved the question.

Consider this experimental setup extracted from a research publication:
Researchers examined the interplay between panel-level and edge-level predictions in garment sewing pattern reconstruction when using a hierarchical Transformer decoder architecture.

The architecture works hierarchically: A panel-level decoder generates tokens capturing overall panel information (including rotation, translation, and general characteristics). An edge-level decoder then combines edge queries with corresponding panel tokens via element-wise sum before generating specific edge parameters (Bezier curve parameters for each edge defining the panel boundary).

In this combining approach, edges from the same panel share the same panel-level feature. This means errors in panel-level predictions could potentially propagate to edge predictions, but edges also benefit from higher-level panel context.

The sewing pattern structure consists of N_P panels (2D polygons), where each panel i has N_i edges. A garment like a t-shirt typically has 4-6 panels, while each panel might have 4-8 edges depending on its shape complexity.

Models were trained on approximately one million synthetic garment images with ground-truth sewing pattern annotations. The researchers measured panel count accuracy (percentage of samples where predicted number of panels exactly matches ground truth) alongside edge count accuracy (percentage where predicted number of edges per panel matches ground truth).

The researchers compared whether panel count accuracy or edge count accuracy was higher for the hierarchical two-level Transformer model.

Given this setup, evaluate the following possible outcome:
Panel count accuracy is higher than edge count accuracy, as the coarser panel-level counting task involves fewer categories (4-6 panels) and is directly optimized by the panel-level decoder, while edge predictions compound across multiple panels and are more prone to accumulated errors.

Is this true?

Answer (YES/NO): NO